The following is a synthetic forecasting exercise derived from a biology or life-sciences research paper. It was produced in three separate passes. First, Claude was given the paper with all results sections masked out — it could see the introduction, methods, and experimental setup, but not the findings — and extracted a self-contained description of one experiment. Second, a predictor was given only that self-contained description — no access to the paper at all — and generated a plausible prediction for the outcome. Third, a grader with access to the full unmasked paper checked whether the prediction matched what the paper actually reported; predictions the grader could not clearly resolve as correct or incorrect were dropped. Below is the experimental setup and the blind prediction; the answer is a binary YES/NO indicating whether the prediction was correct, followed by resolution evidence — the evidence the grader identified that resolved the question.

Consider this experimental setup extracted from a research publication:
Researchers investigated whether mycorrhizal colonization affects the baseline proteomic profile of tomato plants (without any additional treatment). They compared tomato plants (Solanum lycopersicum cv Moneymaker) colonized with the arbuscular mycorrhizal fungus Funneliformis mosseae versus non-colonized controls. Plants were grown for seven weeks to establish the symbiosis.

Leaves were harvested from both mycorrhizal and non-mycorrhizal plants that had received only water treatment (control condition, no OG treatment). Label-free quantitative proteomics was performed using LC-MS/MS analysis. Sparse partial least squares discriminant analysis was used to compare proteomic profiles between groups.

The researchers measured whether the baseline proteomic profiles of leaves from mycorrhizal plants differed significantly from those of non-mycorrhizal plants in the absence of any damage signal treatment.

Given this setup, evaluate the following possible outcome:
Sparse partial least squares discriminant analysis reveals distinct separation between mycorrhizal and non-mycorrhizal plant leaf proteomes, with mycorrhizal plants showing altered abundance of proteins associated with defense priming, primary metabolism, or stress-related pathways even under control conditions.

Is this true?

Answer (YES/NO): NO